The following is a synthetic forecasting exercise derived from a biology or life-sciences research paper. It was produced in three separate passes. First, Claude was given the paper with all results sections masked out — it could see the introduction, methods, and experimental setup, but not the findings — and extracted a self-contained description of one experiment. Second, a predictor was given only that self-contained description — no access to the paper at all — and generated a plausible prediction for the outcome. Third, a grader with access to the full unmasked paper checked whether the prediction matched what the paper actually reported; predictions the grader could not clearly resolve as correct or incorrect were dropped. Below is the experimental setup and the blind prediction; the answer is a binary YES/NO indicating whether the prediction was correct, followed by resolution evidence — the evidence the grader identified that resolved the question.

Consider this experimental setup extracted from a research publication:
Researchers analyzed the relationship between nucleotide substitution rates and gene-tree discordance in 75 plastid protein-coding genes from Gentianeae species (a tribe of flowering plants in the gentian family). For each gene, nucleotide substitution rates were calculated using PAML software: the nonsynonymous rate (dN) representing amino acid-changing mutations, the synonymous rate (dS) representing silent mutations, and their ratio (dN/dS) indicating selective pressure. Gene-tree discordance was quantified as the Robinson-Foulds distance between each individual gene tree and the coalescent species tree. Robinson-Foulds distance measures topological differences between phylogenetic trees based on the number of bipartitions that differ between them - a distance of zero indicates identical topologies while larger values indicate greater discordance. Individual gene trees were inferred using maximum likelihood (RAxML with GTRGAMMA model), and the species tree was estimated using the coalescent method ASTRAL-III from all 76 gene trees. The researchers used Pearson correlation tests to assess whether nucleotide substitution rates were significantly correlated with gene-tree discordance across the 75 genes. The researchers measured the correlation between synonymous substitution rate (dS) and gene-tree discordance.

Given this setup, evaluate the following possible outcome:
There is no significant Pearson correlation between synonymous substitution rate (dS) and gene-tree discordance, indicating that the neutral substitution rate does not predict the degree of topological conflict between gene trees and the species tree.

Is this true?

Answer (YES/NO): NO